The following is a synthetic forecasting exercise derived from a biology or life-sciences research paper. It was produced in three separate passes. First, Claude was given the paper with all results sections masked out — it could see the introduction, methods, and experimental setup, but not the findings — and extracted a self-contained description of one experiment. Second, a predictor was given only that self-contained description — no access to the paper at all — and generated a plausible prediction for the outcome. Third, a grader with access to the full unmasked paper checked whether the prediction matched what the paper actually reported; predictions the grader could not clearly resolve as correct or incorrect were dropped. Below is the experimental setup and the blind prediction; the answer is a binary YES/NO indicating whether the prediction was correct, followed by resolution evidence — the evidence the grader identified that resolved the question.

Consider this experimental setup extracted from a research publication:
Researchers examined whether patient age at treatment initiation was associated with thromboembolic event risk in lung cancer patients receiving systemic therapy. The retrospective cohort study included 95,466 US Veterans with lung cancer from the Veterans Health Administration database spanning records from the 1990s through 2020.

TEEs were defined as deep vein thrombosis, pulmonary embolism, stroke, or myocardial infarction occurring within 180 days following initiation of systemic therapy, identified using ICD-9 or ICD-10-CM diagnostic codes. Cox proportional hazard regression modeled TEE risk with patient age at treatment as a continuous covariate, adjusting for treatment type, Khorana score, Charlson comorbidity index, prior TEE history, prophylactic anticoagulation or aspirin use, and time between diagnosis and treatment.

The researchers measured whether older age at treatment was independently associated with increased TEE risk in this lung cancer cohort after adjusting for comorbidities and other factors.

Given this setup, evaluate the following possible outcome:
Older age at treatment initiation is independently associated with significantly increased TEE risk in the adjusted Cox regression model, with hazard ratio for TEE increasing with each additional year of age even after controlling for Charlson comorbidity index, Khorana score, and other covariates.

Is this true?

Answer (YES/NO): NO